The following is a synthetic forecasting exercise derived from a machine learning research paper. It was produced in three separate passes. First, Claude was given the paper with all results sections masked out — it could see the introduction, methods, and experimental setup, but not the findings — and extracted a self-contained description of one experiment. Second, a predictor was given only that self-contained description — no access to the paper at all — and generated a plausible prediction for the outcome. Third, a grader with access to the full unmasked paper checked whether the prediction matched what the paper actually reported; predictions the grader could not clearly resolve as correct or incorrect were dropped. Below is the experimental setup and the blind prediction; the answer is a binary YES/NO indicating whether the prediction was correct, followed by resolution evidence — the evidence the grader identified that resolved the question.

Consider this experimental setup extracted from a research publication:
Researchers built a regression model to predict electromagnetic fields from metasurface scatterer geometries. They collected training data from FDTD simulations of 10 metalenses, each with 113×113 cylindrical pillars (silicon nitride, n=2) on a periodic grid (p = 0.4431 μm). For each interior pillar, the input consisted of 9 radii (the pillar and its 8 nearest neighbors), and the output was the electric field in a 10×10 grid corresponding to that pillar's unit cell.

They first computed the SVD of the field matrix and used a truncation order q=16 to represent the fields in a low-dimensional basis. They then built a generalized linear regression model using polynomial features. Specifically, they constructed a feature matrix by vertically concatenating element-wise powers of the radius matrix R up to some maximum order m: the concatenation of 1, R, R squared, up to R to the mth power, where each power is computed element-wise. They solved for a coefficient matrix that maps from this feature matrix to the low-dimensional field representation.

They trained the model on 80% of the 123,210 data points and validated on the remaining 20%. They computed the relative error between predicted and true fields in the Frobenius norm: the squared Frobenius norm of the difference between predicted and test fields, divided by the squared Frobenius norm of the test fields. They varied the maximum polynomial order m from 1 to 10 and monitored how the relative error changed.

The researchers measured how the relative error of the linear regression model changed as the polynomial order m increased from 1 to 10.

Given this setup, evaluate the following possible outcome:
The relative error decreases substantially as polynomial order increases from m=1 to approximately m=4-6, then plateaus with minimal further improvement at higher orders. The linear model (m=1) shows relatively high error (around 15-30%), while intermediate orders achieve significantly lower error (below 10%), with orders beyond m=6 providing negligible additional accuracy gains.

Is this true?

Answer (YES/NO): NO